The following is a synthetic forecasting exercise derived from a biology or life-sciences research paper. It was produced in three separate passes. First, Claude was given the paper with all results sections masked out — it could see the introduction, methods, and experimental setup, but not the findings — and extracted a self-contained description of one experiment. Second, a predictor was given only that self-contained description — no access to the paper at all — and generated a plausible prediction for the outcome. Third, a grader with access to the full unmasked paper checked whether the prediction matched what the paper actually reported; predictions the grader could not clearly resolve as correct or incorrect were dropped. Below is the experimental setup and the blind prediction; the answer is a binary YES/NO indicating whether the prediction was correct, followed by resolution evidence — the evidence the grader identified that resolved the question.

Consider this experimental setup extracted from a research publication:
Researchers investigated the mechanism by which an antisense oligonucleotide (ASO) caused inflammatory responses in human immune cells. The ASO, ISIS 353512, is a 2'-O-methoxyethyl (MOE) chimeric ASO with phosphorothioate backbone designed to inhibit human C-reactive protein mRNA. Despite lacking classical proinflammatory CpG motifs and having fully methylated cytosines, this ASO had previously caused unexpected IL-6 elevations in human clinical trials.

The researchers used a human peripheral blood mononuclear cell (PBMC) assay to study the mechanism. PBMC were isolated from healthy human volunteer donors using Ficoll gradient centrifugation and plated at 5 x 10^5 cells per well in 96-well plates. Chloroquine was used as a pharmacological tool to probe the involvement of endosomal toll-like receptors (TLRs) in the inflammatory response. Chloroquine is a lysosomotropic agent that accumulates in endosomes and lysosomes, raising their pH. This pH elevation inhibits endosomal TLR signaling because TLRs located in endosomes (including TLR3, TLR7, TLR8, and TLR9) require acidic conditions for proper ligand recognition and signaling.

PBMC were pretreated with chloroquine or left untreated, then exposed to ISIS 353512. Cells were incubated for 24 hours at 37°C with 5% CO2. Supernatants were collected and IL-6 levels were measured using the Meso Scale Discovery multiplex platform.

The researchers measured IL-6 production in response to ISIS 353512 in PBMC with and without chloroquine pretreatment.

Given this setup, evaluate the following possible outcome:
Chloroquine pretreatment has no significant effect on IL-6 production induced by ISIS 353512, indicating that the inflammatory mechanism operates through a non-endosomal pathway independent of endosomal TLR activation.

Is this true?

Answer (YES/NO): NO